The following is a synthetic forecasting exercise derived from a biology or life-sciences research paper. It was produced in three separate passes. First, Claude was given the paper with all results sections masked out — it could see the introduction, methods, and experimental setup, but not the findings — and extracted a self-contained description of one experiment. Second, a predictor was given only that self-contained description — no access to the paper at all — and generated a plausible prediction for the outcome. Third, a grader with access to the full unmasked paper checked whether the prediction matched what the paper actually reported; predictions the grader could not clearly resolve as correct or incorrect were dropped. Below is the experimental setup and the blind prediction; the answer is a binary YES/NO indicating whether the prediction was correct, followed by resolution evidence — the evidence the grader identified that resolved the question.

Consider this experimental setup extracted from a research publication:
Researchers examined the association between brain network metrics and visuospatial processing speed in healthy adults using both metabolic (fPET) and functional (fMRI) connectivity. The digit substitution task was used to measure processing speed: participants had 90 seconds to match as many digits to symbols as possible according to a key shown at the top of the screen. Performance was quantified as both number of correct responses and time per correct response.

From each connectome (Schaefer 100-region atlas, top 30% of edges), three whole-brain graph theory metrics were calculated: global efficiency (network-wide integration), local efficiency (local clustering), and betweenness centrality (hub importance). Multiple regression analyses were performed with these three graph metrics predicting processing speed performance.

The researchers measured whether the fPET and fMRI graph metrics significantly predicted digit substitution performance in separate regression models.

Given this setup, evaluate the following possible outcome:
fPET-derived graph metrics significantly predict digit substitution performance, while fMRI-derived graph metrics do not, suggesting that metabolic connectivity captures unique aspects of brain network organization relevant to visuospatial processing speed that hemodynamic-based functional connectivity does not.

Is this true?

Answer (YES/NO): YES